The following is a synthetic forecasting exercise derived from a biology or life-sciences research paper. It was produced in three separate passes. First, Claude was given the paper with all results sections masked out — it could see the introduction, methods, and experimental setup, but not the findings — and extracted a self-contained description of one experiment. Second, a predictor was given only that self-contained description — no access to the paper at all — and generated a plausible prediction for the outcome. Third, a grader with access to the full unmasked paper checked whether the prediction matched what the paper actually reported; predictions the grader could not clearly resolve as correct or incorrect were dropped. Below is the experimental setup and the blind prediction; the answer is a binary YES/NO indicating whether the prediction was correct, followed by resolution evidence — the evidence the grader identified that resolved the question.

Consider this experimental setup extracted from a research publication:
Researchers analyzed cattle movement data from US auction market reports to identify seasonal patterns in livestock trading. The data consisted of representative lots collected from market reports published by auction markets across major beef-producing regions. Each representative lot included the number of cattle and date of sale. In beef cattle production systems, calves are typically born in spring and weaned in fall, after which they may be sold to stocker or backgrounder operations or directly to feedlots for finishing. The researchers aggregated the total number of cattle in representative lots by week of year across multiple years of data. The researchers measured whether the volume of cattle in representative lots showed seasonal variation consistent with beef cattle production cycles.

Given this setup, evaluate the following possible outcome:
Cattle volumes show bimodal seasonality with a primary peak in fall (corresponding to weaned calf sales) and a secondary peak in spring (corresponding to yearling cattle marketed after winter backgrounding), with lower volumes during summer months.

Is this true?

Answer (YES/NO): NO